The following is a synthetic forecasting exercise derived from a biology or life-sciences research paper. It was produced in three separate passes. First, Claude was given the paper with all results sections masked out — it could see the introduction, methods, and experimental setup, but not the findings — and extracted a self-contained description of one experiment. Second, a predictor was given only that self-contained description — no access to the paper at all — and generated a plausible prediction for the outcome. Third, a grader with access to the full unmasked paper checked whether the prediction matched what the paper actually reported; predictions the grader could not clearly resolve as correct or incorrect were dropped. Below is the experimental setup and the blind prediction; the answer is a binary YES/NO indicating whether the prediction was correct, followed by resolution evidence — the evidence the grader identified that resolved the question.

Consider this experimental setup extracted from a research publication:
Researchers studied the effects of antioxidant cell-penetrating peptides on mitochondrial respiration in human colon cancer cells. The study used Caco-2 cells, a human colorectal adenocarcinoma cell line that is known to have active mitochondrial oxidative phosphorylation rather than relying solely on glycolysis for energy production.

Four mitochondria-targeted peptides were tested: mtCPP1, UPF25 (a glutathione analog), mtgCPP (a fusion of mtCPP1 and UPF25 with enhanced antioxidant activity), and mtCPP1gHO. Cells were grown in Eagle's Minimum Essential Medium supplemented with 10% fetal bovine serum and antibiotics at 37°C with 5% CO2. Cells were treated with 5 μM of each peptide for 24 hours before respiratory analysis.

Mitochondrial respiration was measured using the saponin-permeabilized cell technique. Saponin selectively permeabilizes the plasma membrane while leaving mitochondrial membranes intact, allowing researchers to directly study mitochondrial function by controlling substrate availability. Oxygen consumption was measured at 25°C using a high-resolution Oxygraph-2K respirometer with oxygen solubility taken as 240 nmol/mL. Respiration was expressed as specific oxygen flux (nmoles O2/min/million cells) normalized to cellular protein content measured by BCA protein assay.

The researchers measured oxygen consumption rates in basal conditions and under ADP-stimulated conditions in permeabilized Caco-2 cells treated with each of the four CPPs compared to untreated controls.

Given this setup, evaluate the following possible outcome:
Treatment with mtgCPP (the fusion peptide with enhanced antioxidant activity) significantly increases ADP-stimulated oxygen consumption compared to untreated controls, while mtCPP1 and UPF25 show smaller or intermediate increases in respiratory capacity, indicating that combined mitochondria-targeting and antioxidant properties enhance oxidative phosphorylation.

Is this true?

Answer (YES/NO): NO